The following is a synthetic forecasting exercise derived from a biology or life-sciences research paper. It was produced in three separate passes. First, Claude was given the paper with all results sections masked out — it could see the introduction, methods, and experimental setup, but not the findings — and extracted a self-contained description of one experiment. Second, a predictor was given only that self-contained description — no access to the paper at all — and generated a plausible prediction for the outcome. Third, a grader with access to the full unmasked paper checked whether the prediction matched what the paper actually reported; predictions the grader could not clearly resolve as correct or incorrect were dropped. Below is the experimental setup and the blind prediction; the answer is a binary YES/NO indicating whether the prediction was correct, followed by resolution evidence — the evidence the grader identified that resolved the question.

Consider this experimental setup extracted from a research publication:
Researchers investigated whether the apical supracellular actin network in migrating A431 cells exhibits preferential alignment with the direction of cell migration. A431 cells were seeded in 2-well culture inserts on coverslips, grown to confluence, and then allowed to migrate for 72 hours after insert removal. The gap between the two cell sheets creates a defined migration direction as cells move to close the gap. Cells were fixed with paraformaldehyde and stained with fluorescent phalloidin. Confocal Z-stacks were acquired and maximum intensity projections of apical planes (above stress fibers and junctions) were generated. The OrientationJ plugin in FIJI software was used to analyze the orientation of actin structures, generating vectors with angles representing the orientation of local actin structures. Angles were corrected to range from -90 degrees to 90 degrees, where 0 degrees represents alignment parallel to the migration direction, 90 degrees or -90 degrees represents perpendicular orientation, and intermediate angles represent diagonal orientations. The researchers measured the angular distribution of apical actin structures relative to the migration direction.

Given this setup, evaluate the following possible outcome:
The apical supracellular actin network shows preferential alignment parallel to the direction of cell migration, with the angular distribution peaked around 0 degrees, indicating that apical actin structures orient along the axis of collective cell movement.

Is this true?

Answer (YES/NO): YES